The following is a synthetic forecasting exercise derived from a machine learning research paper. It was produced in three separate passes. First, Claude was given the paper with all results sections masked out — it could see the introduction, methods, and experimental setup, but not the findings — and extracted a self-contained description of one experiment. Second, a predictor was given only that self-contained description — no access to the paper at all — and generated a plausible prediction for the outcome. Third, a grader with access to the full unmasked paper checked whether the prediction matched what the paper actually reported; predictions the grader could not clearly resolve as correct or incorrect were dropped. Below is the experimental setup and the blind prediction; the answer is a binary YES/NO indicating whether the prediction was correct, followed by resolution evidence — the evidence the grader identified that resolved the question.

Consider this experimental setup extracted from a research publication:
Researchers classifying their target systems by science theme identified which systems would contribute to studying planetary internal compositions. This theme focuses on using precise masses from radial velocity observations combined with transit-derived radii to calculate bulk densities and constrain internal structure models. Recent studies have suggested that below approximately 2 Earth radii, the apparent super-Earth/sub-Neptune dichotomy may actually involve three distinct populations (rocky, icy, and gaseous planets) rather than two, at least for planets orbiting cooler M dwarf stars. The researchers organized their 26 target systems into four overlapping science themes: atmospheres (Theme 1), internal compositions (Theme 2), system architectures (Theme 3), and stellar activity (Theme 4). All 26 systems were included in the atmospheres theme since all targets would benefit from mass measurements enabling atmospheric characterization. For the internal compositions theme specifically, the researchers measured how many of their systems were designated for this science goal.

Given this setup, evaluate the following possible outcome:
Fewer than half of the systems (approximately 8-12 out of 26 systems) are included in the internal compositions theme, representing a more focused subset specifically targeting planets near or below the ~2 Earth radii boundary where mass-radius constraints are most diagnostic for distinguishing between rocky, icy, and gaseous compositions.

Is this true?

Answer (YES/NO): YES